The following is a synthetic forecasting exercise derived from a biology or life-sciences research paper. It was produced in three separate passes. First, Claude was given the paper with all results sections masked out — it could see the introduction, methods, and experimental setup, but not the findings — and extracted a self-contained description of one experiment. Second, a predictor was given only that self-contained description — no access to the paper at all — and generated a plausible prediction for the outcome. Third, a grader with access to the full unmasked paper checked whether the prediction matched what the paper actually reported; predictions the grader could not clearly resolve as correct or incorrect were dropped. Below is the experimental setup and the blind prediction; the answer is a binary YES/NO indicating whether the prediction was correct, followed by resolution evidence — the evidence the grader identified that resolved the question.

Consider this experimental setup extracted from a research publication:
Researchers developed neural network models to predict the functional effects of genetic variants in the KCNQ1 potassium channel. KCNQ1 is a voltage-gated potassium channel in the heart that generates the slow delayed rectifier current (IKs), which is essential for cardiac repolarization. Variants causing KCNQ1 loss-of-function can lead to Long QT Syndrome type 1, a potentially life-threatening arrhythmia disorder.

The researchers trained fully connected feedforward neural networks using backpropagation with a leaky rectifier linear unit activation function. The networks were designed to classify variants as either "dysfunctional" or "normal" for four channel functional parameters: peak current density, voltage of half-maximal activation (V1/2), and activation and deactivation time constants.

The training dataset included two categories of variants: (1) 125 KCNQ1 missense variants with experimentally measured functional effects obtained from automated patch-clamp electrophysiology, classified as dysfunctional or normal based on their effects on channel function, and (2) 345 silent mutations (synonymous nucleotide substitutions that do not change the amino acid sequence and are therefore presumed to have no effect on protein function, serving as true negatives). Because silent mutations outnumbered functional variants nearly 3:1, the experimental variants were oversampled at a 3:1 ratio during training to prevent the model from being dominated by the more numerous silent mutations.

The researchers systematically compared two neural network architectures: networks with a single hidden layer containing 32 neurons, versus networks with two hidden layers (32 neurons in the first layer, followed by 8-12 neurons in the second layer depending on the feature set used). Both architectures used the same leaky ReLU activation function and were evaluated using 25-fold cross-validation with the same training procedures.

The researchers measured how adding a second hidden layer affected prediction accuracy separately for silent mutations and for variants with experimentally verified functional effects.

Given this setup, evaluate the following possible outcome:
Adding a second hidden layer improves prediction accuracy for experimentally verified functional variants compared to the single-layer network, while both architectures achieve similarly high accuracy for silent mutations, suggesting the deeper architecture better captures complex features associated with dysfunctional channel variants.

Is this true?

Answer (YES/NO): NO